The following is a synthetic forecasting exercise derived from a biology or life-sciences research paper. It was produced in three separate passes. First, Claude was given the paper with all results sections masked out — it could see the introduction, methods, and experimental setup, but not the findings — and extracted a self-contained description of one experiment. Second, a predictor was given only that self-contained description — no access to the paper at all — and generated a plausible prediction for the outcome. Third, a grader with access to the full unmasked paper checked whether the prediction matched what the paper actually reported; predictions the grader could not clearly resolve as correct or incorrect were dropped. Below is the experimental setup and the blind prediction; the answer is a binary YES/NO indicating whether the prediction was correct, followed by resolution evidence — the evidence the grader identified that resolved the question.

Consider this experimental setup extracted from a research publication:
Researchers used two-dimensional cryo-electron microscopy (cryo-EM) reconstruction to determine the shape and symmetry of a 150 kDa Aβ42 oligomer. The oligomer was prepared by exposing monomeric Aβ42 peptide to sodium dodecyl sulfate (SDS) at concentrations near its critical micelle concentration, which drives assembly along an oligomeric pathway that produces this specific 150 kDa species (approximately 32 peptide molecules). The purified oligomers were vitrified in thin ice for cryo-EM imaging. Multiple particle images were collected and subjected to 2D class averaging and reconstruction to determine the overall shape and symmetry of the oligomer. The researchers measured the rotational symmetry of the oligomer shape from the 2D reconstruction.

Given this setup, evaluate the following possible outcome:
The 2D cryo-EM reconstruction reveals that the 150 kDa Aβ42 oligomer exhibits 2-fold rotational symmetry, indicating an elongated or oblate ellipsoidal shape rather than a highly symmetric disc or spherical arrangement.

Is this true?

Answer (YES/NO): NO